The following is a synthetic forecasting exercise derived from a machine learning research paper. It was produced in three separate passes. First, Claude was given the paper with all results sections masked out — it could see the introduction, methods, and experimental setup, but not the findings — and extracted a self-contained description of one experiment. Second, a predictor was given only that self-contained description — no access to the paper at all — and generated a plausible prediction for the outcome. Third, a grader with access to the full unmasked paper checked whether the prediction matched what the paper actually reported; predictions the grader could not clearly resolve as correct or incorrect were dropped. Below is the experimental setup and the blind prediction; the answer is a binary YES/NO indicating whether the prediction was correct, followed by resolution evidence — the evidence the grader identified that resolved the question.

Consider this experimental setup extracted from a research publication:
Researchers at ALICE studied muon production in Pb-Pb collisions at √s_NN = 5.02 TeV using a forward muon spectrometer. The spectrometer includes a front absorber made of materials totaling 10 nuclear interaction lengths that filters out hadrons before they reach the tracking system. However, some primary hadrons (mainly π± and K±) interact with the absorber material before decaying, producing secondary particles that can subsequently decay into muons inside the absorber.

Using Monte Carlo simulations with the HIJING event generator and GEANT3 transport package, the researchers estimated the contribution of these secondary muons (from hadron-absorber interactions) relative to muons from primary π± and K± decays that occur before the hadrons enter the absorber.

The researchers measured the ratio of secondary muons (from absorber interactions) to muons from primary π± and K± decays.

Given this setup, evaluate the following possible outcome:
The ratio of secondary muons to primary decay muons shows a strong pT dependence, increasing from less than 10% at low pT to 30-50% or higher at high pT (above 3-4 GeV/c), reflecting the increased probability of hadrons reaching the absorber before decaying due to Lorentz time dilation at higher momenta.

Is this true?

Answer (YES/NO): NO